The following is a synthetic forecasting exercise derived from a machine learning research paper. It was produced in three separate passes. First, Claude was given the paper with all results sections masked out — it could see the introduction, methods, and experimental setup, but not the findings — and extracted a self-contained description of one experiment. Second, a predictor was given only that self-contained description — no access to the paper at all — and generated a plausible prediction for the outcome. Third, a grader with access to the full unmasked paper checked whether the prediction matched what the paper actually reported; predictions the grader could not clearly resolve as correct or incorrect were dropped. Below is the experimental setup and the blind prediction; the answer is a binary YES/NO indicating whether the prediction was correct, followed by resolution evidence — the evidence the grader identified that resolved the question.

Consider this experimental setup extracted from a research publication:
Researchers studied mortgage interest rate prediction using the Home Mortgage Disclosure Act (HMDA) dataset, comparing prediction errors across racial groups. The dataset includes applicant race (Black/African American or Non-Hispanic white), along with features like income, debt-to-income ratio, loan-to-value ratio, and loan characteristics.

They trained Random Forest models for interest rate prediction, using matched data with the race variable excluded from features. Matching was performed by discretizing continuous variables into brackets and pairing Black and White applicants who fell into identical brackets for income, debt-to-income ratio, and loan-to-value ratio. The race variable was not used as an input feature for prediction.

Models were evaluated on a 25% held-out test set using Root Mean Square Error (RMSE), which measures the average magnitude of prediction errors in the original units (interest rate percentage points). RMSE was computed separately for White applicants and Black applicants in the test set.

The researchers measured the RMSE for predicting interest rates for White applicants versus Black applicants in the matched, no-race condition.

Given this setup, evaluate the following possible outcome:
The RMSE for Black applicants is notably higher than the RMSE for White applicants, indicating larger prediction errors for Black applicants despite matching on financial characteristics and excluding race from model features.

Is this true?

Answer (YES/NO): YES